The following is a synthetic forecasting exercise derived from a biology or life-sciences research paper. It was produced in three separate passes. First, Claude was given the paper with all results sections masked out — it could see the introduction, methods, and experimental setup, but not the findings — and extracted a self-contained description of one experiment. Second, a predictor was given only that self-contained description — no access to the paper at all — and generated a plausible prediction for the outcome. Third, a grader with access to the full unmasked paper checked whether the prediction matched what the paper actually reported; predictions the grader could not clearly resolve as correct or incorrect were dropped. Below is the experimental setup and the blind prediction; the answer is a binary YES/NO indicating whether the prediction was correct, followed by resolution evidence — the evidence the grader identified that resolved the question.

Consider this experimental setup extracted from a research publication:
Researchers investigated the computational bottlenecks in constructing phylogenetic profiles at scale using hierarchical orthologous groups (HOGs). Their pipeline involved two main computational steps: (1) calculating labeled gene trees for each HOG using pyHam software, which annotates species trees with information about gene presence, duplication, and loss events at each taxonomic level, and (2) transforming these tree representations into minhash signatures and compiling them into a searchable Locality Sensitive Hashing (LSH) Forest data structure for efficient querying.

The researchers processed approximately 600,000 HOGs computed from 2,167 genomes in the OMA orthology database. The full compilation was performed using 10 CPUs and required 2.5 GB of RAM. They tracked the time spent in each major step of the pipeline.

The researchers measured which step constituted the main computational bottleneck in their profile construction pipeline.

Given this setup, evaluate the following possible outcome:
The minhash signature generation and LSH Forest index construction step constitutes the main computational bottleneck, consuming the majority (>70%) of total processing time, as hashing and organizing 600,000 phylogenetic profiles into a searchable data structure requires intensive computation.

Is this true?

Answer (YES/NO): NO